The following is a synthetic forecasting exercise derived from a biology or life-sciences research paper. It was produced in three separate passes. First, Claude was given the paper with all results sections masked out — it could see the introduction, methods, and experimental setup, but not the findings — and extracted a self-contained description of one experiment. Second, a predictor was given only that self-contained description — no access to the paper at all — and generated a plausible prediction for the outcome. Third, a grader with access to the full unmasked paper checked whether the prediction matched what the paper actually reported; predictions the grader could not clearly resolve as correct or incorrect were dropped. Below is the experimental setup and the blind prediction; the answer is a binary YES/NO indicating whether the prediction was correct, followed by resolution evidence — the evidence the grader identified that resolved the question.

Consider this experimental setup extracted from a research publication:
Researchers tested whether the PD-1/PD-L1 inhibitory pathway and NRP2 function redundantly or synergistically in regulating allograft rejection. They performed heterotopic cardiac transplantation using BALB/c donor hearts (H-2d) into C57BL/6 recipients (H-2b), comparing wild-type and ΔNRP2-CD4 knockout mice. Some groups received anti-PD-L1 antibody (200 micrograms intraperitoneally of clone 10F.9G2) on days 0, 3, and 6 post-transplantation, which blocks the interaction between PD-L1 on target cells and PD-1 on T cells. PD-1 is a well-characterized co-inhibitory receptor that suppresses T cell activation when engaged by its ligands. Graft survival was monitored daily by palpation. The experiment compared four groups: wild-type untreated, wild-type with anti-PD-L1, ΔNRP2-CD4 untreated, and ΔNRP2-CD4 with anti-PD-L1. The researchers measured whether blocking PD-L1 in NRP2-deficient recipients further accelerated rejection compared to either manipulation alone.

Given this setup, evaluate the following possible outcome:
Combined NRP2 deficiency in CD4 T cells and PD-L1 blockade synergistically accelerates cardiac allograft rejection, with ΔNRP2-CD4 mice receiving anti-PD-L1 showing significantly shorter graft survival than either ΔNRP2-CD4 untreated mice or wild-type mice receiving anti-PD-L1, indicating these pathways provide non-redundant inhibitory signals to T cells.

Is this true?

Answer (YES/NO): NO